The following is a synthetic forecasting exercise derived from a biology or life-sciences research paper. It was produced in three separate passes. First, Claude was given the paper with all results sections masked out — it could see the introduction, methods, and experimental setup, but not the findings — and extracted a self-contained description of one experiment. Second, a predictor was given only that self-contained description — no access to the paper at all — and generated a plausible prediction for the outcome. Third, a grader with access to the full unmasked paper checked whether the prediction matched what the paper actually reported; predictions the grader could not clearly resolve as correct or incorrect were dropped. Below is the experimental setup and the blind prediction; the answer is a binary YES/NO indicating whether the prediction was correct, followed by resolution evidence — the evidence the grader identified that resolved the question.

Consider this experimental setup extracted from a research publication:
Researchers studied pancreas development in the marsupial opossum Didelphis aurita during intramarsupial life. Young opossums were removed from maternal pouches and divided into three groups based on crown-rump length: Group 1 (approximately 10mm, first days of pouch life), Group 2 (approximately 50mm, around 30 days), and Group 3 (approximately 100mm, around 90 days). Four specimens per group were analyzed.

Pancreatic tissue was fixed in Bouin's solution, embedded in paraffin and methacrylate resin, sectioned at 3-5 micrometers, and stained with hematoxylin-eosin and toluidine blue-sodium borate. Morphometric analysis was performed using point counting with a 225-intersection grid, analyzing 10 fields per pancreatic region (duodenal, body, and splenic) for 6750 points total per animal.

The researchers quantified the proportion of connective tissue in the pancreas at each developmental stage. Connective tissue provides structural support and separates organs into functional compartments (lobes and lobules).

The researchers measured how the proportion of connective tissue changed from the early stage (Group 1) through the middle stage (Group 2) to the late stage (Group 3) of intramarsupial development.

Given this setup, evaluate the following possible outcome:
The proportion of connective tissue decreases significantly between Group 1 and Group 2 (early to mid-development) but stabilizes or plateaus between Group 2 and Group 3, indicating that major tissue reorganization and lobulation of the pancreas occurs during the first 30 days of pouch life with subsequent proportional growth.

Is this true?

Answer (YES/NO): NO